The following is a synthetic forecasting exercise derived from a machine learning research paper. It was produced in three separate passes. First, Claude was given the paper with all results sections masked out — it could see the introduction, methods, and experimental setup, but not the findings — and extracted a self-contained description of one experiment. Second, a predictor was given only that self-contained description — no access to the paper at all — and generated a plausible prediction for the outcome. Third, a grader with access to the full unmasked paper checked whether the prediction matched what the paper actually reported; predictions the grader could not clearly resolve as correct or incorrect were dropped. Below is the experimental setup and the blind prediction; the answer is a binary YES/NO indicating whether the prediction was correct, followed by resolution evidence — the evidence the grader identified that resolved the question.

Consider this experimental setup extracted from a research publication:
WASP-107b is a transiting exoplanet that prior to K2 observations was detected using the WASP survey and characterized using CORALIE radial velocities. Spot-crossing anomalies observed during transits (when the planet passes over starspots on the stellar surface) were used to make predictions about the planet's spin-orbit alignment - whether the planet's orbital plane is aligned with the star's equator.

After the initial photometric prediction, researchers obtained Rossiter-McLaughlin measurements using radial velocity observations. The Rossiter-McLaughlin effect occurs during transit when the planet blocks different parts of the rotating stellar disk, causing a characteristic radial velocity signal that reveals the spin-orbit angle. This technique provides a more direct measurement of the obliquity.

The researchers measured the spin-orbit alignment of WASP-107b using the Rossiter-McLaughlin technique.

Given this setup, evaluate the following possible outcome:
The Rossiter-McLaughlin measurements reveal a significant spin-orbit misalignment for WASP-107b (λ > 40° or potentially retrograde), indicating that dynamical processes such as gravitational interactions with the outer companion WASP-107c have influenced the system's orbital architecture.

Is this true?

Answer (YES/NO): YES